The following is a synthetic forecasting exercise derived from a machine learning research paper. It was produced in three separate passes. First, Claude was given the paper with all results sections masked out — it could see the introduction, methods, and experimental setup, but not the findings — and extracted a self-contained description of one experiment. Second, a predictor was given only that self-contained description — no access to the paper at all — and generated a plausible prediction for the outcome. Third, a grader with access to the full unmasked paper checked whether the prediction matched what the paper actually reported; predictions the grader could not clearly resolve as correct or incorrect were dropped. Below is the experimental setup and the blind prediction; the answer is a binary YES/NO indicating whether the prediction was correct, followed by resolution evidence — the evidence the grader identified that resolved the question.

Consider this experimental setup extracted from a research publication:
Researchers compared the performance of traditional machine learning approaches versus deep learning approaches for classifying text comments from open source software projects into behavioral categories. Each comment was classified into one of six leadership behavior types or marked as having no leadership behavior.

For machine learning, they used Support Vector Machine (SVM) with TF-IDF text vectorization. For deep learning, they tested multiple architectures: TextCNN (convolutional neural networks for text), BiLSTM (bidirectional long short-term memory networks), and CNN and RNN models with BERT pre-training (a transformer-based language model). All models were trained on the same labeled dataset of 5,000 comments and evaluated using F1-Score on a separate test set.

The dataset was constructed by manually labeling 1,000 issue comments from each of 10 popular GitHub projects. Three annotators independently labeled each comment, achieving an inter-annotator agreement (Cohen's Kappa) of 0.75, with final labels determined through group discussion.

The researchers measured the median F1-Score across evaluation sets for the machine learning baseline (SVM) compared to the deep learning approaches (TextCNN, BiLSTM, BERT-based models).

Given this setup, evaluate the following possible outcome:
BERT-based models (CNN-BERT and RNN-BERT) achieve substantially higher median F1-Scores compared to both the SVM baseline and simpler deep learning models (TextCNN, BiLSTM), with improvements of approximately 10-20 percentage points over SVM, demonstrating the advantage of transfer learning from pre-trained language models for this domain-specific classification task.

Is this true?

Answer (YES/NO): NO